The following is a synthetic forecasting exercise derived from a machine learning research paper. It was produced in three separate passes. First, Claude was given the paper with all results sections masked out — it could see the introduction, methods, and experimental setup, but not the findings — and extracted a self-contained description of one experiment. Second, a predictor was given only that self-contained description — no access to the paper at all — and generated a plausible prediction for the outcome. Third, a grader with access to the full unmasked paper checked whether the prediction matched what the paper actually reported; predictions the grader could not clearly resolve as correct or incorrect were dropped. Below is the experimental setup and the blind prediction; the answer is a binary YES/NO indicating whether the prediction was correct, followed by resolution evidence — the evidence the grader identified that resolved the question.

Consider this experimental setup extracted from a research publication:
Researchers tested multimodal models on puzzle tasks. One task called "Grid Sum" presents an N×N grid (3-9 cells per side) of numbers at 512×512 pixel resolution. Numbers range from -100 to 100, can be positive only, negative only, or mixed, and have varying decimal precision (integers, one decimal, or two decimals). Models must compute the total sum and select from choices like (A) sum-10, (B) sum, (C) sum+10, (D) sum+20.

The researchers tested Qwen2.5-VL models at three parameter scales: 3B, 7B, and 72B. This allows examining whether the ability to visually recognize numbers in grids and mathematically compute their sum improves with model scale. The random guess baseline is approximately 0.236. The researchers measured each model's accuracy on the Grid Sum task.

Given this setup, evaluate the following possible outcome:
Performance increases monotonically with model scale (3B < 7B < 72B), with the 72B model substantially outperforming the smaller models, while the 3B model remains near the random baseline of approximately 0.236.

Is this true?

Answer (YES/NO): NO